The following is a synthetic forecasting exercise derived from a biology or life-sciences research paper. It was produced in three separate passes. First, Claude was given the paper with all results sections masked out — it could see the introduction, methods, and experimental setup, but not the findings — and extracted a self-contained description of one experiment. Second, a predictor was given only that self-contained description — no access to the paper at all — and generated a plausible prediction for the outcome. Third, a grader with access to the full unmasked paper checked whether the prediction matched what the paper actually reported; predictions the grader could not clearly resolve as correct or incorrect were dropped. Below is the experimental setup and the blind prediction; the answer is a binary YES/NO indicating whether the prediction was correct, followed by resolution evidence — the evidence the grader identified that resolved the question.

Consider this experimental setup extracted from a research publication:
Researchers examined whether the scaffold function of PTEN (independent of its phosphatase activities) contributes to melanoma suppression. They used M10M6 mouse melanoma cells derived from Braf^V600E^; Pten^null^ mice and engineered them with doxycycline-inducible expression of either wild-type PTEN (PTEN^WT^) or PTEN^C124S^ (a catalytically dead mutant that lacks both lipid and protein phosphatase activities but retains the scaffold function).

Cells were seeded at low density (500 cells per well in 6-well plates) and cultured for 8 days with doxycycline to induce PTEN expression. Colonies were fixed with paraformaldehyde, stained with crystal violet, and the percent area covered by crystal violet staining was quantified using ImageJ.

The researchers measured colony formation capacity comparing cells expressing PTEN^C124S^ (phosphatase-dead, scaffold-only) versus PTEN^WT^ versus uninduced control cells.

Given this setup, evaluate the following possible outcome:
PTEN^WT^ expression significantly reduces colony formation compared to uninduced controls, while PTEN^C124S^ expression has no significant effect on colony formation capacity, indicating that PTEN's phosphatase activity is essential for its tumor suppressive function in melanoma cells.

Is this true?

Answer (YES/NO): YES